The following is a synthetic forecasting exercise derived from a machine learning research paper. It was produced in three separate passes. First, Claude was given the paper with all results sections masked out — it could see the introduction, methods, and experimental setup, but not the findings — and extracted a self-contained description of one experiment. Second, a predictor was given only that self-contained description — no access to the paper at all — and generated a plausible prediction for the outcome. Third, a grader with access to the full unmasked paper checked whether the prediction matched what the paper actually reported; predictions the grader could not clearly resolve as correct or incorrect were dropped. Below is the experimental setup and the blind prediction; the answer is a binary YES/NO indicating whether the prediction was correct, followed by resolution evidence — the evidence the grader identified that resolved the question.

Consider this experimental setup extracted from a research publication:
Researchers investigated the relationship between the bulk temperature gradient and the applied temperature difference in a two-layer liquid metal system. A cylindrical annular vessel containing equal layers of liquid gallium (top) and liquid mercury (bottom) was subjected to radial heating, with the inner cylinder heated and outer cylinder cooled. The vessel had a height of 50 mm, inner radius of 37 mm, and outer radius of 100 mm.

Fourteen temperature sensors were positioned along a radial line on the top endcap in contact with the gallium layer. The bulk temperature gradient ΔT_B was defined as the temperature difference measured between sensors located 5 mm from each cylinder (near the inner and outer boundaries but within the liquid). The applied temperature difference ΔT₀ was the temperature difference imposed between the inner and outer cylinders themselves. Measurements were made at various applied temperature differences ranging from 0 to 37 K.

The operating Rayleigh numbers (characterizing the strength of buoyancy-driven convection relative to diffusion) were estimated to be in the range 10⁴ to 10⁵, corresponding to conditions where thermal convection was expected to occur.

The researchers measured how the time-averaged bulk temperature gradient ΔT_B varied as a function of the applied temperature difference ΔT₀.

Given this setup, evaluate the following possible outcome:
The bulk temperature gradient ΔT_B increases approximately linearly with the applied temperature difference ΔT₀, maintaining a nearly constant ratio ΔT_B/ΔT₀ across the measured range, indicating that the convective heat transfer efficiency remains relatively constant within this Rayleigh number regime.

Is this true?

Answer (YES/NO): YES